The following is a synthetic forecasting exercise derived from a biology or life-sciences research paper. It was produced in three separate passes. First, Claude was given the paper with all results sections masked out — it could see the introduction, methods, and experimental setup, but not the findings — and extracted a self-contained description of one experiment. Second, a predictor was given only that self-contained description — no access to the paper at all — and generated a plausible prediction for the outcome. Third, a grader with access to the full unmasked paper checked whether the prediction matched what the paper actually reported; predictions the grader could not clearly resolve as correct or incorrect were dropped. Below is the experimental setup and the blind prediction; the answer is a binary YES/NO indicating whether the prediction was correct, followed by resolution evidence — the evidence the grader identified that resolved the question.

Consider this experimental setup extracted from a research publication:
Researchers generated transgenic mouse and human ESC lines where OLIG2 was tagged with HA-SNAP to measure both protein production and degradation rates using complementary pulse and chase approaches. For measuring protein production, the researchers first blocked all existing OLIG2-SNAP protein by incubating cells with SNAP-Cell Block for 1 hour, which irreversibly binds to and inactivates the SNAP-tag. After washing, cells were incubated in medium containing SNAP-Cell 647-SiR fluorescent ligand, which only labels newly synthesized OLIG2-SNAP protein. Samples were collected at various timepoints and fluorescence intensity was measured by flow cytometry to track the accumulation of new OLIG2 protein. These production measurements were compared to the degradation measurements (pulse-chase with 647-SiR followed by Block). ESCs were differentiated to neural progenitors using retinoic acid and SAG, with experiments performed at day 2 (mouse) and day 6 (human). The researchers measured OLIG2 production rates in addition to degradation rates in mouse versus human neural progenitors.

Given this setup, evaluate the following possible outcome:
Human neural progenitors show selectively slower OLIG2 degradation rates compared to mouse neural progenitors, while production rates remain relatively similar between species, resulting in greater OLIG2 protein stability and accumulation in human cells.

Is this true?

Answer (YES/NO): YES